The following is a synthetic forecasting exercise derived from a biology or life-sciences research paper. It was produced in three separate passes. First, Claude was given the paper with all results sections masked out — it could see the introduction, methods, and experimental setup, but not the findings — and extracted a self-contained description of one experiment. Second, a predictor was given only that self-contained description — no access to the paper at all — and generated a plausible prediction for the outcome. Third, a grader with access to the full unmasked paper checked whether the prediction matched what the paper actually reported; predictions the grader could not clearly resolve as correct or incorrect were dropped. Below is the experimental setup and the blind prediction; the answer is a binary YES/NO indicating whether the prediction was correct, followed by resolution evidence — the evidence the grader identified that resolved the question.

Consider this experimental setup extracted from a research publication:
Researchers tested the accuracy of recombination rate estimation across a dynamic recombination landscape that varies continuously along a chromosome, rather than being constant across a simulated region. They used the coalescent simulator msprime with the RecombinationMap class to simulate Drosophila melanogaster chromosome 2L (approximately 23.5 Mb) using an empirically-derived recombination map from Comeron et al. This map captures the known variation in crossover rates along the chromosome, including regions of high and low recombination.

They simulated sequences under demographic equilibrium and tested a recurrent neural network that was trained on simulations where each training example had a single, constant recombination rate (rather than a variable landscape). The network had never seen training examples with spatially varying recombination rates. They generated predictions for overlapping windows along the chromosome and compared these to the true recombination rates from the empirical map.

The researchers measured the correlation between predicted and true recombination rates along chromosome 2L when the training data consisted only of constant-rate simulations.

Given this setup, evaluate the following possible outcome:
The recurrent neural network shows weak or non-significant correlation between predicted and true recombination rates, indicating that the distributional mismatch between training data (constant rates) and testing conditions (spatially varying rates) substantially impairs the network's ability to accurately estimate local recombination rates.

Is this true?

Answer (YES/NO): NO